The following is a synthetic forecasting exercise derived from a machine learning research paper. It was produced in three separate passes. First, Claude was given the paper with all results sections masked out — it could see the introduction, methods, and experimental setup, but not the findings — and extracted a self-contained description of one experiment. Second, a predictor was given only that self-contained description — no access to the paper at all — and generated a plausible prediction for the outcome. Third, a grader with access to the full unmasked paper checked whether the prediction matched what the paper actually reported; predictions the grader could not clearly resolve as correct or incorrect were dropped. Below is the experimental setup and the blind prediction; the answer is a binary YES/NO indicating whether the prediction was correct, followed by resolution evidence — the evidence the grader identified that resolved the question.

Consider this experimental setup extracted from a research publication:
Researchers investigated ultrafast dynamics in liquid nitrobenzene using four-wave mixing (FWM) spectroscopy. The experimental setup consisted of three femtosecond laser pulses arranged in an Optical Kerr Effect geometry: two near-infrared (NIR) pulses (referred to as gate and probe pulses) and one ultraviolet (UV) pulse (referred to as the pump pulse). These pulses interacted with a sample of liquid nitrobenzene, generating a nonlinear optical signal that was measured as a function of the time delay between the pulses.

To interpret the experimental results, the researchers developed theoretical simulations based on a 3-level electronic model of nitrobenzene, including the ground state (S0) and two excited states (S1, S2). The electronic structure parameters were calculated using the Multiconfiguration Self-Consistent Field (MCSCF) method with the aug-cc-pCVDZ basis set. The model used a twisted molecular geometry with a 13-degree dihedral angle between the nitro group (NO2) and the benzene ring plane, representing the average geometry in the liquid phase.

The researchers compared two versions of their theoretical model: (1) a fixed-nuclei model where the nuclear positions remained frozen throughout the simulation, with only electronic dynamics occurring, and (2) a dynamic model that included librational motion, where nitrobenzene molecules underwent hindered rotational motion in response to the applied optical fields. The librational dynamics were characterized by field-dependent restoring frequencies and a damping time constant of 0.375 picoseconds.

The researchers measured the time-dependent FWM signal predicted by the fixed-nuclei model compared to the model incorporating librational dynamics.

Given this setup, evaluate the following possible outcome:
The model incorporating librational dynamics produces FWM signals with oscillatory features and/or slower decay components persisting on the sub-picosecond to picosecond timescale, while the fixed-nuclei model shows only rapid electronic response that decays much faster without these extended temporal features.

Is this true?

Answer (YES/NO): NO